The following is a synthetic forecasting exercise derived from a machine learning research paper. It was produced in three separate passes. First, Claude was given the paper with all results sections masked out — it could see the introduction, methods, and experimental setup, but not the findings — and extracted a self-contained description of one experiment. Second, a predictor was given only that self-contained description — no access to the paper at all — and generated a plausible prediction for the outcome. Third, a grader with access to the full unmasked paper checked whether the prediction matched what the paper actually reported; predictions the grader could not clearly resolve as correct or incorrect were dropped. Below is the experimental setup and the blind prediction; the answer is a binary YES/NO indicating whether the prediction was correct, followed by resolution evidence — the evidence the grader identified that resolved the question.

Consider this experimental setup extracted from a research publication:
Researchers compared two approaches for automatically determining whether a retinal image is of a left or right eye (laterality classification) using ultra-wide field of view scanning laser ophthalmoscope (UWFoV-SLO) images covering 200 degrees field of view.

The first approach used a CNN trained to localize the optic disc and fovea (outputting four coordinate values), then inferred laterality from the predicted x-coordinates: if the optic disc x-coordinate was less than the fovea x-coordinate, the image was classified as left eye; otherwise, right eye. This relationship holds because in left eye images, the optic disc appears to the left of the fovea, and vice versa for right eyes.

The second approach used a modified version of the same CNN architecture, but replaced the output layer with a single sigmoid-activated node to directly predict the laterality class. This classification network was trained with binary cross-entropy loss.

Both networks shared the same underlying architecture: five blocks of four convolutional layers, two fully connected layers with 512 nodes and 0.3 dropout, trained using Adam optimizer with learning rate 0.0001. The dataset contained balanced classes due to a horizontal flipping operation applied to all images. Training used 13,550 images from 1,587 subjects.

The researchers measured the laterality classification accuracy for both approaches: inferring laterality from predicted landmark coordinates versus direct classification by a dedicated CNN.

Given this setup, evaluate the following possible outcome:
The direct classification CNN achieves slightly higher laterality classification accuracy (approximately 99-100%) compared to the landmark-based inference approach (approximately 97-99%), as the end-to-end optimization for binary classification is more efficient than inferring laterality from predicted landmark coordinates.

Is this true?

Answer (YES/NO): NO